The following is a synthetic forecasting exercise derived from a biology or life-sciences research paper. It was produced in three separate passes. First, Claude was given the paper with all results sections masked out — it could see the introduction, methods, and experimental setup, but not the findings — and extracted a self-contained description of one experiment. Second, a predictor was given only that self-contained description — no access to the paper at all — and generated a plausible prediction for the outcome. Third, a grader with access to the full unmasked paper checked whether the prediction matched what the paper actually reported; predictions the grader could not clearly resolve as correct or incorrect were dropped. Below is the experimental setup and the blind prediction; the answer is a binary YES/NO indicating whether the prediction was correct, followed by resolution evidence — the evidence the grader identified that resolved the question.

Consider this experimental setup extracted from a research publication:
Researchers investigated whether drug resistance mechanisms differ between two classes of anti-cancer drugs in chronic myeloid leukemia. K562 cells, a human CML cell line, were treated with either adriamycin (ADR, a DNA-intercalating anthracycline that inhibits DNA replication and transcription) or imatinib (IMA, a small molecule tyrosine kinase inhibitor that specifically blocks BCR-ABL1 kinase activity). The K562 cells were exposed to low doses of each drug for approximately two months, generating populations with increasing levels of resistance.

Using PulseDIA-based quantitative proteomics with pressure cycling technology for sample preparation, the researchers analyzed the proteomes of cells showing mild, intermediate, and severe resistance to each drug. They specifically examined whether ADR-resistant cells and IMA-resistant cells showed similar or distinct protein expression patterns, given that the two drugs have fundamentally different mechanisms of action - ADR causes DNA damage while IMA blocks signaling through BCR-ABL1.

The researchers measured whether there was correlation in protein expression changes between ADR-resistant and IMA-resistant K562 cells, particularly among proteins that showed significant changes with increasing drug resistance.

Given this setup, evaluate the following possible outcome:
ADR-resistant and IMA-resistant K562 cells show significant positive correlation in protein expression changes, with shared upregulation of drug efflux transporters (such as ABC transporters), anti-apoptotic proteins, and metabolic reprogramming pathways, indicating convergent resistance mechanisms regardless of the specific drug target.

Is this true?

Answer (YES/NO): NO